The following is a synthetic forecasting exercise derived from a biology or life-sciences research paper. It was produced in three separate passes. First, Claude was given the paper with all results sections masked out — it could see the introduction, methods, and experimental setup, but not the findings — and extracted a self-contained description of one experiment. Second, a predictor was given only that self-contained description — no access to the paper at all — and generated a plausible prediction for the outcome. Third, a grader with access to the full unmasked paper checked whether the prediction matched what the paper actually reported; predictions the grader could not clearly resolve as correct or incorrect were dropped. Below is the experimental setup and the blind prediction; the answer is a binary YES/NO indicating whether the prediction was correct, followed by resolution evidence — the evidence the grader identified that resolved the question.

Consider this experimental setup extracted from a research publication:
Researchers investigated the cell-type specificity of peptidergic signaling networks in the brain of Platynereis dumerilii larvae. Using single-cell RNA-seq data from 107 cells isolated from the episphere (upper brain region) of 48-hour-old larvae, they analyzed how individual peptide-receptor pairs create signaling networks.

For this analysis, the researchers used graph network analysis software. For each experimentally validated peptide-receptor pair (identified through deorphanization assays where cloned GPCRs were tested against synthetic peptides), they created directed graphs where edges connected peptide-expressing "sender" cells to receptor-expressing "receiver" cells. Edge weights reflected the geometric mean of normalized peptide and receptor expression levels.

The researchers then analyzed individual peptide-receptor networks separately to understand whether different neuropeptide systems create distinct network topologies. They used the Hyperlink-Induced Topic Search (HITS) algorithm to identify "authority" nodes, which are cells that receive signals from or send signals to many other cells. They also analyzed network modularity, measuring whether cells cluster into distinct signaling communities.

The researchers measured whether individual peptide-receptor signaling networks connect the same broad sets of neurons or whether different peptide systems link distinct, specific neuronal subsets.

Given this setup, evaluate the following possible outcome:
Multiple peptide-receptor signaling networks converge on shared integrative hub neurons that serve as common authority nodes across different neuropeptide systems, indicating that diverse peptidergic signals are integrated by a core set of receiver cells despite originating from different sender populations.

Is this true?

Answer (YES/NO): YES